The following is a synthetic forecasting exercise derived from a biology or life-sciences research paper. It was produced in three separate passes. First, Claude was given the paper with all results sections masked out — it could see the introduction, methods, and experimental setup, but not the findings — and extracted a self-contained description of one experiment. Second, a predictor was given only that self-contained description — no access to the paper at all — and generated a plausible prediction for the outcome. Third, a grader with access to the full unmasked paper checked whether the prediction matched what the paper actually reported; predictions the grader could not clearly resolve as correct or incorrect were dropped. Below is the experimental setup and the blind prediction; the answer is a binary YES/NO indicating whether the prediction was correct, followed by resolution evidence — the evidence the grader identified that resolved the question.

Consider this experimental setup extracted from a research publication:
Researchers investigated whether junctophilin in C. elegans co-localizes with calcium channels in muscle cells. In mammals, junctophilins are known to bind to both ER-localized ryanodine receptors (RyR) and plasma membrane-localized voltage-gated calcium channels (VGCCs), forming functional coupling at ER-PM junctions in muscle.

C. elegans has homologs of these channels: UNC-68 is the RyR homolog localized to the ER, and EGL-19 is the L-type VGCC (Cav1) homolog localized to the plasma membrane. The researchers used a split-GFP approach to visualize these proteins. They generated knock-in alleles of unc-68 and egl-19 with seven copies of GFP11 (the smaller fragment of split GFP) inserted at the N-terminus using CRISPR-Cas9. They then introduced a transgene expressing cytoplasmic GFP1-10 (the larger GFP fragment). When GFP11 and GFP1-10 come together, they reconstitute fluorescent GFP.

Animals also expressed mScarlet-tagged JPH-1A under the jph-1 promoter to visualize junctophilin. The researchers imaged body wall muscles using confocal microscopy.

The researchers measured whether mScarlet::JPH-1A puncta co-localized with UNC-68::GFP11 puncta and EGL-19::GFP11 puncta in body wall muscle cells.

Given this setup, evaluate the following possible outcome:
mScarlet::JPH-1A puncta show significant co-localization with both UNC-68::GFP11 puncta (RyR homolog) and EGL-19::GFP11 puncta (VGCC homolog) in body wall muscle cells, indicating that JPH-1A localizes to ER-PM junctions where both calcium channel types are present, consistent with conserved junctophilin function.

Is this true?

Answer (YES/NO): YES